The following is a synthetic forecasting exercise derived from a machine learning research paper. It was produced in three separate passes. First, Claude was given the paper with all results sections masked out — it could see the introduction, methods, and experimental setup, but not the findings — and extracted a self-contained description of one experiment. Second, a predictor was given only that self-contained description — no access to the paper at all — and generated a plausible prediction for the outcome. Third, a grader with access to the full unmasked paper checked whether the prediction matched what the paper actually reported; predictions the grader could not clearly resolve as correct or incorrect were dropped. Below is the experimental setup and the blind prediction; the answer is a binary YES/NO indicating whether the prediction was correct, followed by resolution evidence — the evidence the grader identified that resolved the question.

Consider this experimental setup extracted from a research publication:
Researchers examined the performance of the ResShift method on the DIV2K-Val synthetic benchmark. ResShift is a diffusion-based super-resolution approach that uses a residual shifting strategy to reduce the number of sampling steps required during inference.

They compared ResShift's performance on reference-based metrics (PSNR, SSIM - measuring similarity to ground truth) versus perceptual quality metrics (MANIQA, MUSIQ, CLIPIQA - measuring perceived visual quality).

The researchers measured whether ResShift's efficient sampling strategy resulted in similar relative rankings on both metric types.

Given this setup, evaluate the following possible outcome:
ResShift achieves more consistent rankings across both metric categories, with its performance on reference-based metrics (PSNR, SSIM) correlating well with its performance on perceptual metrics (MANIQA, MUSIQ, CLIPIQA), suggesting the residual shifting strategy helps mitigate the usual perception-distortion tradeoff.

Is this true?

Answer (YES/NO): NO